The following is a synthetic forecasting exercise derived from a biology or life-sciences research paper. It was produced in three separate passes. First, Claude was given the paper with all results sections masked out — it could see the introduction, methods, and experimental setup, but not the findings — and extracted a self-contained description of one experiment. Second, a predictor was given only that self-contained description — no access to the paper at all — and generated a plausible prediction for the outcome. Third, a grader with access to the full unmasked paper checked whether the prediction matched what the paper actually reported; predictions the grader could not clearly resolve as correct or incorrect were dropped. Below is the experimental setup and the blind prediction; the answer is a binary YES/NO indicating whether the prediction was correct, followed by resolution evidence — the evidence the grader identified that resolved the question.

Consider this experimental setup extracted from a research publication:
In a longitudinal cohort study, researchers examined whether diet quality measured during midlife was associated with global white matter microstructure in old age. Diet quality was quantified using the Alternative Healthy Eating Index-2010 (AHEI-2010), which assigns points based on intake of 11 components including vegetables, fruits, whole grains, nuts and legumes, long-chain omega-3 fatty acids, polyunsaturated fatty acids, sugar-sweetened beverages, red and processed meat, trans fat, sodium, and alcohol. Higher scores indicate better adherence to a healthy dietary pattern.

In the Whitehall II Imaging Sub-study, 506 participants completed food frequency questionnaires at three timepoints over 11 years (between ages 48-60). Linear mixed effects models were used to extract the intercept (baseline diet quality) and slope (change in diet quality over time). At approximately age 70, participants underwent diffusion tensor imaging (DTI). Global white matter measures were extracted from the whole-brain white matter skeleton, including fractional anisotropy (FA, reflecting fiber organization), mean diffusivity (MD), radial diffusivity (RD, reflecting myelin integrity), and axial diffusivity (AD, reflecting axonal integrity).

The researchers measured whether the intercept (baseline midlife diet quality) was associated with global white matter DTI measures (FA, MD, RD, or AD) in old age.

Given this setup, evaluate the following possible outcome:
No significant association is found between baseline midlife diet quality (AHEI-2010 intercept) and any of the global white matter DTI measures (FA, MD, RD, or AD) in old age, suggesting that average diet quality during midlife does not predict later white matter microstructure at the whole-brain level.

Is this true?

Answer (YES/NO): YES